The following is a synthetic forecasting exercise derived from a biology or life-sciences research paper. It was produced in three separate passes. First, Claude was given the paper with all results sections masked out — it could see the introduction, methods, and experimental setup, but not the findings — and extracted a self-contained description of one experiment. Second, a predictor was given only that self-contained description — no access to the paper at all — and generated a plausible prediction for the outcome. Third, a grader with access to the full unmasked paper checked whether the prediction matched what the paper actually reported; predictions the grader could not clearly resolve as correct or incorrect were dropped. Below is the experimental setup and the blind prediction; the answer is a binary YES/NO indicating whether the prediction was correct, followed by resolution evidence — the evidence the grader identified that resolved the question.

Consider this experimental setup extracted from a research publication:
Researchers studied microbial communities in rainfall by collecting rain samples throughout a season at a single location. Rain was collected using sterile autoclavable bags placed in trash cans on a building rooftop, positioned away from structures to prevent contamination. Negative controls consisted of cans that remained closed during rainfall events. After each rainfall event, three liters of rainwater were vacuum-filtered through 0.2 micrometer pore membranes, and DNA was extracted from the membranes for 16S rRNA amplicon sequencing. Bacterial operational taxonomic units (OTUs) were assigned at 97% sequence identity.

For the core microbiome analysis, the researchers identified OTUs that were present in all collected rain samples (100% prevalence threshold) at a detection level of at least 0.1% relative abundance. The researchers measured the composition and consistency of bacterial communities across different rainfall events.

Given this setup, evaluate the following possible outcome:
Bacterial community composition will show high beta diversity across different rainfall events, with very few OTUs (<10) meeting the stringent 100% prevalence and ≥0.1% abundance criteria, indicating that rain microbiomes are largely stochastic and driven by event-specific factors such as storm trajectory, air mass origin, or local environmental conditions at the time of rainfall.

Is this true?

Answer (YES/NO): NO